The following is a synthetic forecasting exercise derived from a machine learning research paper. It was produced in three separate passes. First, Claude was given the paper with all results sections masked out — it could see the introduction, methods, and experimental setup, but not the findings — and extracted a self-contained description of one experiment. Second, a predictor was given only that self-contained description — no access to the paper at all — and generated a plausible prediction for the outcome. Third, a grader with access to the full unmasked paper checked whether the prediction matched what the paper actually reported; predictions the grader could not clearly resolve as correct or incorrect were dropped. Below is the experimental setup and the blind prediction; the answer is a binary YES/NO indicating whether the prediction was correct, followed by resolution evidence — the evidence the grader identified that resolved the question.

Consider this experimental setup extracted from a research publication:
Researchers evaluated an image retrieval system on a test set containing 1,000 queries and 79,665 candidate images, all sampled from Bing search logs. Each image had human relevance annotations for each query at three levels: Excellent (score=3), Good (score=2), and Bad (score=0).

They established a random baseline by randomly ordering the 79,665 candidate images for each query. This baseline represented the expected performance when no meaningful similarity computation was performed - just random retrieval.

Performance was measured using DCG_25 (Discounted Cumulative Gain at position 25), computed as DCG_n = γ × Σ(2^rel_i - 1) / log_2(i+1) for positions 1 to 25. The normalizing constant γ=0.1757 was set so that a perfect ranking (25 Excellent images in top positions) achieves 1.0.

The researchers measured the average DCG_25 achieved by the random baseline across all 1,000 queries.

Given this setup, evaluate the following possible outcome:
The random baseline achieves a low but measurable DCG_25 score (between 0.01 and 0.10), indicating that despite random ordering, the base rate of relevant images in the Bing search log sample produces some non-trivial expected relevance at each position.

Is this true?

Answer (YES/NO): NO